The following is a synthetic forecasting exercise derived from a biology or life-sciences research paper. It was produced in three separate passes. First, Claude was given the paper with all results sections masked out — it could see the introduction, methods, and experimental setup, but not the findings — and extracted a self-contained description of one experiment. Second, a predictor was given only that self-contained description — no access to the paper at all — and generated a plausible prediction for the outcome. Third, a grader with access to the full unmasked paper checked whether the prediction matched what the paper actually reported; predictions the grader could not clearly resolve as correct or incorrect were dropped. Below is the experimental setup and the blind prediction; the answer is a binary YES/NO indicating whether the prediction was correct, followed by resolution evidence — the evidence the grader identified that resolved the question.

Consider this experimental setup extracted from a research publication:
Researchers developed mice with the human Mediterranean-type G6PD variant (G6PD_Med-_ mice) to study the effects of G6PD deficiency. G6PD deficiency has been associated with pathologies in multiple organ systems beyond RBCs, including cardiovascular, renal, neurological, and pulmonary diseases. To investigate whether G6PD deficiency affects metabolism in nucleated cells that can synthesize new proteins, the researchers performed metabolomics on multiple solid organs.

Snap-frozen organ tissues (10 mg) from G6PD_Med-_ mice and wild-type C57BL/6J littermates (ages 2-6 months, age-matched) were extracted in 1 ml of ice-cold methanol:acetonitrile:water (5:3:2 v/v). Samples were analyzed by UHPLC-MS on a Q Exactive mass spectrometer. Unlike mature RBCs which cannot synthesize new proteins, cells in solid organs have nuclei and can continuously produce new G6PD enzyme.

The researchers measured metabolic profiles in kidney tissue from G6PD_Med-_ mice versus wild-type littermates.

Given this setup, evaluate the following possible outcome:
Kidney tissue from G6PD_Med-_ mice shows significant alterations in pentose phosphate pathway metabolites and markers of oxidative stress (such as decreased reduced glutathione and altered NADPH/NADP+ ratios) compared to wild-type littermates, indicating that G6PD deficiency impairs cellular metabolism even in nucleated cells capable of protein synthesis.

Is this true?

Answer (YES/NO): NO